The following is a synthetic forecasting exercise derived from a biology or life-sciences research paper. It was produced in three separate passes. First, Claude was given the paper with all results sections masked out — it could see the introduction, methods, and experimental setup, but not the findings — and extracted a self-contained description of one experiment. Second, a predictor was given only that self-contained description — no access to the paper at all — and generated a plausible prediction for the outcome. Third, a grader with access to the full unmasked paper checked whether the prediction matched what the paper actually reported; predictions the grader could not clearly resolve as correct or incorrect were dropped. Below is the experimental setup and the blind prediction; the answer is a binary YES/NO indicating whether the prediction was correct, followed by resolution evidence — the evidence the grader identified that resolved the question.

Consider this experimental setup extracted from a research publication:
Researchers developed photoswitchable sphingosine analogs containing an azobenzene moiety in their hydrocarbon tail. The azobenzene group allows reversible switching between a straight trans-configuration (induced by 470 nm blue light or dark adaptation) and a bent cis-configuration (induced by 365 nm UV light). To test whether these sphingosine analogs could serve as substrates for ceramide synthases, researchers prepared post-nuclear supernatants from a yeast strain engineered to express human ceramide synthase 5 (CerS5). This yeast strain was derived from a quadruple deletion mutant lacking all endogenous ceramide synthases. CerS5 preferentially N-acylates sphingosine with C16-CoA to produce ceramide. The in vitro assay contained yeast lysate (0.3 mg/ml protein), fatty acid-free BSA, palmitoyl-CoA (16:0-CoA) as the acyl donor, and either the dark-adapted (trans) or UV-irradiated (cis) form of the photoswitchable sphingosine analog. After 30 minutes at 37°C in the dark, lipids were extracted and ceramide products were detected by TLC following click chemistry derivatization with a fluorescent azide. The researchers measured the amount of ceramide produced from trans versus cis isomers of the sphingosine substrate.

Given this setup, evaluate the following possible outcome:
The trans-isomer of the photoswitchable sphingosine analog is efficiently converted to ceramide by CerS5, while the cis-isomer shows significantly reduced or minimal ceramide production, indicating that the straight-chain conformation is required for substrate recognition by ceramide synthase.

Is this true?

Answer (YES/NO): NO